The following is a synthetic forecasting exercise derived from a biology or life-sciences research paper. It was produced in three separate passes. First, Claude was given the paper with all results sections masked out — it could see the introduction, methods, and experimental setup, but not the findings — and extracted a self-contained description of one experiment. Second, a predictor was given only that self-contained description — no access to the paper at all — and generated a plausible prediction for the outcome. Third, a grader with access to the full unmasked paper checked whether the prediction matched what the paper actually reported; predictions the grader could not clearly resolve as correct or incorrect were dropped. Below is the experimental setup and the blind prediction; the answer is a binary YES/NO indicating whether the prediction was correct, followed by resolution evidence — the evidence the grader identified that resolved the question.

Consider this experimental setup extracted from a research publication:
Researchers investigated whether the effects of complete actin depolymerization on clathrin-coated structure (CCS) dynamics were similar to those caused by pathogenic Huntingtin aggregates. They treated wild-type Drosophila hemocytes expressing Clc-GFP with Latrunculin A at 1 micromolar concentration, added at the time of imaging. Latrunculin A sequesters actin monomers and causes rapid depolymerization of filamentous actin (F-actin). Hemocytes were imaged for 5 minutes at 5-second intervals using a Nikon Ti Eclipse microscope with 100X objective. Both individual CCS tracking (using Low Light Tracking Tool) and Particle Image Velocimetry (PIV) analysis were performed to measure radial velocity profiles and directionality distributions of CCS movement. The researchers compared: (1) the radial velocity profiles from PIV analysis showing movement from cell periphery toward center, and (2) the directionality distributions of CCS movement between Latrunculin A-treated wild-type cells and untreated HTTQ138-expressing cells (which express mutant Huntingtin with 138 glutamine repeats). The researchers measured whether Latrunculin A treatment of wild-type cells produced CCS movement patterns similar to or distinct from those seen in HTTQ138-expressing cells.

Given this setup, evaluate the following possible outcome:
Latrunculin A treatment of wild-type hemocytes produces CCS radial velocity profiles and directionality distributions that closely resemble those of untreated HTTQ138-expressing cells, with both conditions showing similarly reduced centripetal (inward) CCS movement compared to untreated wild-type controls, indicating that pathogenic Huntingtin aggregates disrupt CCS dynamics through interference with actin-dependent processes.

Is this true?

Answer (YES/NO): YES